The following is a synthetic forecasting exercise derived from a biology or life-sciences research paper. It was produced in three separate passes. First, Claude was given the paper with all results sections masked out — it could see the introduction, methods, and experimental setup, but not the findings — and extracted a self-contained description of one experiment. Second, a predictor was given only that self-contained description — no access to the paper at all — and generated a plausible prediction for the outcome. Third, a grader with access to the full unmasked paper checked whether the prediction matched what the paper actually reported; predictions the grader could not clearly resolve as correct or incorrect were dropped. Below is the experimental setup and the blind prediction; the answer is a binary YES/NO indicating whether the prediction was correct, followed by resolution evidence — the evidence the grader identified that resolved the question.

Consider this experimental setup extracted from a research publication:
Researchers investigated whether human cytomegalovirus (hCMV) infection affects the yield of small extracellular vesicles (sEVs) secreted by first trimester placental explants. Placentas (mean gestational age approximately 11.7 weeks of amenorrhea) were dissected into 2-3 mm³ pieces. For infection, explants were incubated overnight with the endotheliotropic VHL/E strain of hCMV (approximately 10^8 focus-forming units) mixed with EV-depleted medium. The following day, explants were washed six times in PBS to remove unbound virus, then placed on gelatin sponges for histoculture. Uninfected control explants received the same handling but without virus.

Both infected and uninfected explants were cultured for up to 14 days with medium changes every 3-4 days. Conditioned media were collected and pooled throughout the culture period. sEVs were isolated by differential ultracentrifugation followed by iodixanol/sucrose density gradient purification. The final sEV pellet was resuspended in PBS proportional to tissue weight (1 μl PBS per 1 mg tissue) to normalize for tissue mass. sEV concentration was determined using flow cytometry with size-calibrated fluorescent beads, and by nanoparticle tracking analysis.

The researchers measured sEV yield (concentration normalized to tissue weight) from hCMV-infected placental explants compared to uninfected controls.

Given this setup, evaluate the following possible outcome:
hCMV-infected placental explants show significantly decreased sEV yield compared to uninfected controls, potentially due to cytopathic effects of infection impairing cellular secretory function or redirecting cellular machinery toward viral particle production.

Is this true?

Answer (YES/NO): NO